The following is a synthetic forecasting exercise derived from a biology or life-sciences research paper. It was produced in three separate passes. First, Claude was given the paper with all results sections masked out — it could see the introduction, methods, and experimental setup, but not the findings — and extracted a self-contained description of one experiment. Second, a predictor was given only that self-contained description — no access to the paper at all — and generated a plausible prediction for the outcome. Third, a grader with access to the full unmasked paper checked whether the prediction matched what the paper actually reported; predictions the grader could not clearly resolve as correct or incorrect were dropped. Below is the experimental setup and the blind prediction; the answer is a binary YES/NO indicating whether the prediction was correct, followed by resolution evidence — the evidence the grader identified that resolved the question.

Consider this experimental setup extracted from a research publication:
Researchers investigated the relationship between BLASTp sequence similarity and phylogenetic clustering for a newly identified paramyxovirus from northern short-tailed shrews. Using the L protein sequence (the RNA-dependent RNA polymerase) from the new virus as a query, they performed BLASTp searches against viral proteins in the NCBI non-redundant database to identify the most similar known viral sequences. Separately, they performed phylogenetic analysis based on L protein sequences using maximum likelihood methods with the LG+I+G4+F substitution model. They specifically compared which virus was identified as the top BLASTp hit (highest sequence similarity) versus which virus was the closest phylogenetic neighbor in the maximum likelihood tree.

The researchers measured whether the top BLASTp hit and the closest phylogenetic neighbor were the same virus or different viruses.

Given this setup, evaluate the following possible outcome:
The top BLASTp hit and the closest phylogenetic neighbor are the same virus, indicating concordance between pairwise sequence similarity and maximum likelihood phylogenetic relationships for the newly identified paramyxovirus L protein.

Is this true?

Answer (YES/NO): NO